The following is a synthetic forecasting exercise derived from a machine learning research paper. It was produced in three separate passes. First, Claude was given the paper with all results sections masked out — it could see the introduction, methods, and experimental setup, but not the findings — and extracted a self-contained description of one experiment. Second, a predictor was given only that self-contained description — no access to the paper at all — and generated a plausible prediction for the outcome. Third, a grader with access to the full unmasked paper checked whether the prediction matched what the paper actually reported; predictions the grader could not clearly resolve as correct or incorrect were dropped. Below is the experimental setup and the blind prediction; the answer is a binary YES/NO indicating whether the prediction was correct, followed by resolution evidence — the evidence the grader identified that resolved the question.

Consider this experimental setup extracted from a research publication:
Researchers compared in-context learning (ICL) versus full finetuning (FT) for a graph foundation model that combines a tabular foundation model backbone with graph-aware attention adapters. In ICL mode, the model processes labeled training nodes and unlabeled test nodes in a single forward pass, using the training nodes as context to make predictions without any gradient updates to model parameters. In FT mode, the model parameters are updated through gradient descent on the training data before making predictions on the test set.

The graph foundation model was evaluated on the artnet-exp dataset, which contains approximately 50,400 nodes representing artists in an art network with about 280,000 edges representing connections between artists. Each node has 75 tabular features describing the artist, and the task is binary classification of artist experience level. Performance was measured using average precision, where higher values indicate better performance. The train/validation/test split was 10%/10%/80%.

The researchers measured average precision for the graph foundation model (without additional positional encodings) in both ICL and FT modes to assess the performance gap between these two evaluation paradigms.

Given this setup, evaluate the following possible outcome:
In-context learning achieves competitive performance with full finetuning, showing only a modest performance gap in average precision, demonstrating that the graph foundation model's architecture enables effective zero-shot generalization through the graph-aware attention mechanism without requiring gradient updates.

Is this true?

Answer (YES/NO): YES